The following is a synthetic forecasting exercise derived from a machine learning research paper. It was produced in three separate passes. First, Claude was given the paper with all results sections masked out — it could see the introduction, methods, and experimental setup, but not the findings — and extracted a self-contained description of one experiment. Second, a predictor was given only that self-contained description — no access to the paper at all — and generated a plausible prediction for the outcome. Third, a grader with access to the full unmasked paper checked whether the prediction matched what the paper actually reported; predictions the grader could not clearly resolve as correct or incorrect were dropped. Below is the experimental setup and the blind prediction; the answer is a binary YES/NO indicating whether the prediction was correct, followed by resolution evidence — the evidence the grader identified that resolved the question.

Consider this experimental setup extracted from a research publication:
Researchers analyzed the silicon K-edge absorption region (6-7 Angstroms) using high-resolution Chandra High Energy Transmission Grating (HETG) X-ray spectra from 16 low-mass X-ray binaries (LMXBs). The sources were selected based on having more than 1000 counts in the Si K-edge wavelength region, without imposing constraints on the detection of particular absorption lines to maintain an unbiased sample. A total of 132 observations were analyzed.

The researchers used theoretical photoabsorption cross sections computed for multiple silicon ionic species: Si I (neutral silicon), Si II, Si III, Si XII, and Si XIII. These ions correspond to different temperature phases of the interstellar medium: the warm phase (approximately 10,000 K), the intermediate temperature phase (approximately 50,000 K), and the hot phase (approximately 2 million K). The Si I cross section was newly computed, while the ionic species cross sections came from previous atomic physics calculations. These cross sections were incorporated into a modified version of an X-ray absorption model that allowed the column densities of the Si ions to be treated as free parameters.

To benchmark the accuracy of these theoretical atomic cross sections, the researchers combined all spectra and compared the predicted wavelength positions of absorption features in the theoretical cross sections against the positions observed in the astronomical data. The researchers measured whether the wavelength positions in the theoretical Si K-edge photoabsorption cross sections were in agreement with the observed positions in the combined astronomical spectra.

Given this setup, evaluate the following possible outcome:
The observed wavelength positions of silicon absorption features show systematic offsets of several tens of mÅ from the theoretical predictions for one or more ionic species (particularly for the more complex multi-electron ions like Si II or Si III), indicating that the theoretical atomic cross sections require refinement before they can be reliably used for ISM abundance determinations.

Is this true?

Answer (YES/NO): NO